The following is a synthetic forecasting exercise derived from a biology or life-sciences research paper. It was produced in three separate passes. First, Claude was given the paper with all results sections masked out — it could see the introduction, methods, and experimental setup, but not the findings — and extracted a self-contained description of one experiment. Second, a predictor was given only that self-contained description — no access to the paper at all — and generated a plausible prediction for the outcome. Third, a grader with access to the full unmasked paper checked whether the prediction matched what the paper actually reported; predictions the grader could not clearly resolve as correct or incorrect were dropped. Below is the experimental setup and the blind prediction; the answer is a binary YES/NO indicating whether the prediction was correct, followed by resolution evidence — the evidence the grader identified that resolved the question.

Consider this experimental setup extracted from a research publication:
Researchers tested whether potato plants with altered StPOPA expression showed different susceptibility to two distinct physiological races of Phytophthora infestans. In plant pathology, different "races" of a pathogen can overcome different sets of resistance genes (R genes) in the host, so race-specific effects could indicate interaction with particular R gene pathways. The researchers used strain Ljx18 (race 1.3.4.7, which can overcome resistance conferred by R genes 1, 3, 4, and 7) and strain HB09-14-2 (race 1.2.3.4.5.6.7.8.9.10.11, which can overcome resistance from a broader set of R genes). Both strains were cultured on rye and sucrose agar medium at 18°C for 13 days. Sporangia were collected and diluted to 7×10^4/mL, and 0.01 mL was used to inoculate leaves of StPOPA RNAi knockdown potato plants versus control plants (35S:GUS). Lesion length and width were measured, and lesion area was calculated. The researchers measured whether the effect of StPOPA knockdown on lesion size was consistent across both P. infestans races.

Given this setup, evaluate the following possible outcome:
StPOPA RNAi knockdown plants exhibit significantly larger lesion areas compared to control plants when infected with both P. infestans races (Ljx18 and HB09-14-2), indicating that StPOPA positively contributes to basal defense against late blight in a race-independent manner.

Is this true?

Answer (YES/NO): NO